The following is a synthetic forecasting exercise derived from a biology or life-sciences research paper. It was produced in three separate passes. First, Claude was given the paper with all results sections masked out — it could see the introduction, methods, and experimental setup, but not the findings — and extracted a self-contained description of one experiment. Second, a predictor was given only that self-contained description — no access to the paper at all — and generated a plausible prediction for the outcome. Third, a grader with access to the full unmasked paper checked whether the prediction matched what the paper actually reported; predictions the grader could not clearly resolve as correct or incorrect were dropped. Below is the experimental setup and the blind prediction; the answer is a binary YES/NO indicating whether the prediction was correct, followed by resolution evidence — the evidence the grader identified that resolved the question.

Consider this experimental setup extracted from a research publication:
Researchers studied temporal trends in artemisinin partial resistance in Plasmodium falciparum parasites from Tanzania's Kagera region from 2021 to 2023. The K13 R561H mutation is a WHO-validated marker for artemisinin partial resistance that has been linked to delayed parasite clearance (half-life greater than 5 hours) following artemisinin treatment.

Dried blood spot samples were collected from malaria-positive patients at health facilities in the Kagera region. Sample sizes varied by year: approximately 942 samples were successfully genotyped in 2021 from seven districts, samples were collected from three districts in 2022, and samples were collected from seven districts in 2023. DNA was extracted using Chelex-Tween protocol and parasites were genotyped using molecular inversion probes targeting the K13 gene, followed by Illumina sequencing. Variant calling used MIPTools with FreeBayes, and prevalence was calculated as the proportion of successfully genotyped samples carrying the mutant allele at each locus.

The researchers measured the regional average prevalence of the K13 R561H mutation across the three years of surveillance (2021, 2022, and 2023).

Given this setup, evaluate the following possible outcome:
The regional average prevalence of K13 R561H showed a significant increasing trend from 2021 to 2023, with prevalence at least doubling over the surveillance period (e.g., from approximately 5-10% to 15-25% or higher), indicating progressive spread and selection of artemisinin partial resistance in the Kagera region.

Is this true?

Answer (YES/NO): NO